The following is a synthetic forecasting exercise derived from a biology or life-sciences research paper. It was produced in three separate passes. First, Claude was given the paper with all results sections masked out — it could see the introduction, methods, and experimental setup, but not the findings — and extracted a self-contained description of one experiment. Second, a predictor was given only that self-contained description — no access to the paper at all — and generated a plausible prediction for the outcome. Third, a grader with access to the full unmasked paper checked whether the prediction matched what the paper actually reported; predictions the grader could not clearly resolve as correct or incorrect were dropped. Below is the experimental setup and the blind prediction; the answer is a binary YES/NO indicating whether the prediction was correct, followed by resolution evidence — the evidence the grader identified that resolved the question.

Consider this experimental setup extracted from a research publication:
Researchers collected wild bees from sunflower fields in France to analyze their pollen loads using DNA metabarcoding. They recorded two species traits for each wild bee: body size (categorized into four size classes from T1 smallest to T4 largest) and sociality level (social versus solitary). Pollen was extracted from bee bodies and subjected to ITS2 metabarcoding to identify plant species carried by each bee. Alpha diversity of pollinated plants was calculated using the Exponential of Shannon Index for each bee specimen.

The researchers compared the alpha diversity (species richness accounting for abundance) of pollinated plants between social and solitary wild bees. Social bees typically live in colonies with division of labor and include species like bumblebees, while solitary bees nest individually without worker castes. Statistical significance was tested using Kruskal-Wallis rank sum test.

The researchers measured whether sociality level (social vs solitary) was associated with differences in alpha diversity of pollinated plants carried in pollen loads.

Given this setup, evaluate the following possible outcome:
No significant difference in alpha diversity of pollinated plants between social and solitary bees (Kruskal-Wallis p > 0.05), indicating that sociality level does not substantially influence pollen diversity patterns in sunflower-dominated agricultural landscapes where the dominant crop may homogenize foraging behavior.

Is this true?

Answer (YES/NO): NO